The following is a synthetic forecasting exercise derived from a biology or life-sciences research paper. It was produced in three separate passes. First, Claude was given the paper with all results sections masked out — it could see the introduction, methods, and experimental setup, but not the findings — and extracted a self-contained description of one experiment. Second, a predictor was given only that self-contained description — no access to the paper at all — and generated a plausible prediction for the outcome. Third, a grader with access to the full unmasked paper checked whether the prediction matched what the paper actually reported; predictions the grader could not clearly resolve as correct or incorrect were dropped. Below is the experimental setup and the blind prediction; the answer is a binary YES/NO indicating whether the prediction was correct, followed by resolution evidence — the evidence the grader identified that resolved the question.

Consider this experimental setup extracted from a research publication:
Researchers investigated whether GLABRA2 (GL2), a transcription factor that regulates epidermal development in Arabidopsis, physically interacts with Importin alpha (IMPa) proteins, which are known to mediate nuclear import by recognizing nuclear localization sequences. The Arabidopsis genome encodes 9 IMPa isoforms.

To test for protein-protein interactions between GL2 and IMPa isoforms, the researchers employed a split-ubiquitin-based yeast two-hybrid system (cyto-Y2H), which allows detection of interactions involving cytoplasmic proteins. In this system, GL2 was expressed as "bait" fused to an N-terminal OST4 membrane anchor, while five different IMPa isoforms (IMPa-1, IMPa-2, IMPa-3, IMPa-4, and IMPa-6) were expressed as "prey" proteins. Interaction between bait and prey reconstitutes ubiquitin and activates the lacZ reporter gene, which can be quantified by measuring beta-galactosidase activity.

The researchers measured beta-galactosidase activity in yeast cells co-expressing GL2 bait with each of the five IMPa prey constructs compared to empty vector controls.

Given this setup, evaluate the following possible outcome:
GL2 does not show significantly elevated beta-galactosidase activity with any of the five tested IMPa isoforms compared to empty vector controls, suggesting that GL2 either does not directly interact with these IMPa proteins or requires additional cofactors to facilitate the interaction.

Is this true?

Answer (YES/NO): NO